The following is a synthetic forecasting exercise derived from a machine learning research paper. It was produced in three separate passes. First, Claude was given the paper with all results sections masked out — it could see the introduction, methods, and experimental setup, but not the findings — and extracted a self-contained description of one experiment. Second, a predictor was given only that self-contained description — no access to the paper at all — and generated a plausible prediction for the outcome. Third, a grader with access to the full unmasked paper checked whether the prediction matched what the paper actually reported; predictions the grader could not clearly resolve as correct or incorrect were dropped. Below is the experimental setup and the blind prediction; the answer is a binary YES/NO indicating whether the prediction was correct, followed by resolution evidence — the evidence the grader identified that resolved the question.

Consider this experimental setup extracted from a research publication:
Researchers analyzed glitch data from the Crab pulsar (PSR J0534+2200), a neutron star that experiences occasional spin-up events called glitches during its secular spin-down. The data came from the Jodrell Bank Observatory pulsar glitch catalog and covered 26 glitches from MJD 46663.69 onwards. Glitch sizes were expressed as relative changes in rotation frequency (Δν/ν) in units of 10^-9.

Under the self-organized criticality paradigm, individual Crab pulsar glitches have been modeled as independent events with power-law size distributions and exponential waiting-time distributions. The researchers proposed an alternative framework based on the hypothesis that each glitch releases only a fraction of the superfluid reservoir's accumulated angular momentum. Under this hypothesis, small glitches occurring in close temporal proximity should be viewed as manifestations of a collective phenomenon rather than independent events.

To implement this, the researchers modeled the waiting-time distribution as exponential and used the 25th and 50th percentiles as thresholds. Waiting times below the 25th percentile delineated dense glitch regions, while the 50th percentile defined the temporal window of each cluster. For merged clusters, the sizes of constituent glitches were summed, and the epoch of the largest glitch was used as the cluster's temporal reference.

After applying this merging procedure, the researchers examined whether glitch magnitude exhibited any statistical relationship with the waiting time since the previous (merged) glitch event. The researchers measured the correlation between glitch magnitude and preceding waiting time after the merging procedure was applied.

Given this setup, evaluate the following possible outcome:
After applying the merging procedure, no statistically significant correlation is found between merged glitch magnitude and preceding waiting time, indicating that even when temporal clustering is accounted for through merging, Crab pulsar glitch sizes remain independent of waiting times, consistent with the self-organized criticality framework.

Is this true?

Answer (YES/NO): NO